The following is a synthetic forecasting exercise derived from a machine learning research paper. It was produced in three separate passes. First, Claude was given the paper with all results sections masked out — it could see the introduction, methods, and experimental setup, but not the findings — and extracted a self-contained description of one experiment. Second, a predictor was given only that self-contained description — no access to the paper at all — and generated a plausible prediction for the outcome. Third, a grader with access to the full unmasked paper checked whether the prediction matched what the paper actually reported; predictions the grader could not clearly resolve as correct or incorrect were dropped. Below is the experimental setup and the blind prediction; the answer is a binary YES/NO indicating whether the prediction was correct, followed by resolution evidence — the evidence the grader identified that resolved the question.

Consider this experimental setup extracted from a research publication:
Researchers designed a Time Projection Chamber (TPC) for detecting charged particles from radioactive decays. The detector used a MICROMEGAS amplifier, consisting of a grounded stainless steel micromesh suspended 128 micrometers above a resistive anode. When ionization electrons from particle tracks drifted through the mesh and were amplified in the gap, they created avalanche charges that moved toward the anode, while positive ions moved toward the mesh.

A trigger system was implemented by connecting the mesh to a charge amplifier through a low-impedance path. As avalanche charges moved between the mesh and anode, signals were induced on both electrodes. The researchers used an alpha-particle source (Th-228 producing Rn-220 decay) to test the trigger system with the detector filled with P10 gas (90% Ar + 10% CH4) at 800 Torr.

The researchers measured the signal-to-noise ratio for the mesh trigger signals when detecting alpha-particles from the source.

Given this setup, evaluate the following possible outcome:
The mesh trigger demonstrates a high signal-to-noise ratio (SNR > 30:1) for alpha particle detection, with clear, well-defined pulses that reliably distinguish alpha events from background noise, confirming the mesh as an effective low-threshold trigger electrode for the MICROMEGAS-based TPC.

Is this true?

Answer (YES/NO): NO